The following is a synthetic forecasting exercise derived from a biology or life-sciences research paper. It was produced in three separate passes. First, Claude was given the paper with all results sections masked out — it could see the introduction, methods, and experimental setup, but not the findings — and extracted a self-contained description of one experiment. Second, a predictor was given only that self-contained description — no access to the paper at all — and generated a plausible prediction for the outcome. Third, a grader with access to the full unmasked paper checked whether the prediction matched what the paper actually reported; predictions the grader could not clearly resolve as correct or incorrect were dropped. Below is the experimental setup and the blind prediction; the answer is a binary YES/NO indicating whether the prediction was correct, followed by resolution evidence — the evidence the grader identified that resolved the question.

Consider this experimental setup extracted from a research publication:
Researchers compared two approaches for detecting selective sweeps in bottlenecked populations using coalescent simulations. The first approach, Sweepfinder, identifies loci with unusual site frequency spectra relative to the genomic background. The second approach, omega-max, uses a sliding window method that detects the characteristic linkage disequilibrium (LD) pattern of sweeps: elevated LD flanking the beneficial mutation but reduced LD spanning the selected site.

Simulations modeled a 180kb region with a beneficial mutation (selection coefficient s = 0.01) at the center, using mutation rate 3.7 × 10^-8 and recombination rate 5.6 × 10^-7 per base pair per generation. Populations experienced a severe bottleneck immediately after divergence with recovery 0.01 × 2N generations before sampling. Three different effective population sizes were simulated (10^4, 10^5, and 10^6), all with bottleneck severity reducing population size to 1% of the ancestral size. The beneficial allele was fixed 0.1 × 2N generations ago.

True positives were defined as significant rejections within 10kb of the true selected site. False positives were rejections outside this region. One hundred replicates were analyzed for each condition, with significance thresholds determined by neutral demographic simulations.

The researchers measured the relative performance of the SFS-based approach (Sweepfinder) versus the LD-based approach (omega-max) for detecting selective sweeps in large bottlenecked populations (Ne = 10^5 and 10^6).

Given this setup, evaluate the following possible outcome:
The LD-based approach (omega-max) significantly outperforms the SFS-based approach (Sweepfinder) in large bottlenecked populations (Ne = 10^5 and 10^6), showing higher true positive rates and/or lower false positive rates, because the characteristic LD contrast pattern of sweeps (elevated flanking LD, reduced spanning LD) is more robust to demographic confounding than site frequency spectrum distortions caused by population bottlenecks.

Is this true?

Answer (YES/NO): YES